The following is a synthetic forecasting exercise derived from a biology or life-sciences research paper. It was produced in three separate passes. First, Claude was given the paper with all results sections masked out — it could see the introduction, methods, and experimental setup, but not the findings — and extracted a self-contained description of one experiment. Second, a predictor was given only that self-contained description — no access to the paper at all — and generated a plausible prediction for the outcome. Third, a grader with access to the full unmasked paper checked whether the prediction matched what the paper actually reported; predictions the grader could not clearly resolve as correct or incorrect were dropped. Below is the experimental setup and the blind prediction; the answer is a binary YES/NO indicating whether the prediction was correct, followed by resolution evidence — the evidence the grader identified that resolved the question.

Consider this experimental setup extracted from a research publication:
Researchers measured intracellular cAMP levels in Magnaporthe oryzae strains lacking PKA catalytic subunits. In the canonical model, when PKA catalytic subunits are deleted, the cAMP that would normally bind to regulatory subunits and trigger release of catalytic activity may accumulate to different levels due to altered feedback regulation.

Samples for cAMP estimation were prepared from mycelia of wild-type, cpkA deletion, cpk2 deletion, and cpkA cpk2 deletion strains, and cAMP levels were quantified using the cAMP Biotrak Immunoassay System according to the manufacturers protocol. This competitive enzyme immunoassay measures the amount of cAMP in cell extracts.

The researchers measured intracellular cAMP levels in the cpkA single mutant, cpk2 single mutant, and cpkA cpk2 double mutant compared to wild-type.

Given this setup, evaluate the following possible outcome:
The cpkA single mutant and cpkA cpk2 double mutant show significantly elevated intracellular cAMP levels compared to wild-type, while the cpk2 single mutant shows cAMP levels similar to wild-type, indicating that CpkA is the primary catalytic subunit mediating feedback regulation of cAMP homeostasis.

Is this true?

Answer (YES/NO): NO